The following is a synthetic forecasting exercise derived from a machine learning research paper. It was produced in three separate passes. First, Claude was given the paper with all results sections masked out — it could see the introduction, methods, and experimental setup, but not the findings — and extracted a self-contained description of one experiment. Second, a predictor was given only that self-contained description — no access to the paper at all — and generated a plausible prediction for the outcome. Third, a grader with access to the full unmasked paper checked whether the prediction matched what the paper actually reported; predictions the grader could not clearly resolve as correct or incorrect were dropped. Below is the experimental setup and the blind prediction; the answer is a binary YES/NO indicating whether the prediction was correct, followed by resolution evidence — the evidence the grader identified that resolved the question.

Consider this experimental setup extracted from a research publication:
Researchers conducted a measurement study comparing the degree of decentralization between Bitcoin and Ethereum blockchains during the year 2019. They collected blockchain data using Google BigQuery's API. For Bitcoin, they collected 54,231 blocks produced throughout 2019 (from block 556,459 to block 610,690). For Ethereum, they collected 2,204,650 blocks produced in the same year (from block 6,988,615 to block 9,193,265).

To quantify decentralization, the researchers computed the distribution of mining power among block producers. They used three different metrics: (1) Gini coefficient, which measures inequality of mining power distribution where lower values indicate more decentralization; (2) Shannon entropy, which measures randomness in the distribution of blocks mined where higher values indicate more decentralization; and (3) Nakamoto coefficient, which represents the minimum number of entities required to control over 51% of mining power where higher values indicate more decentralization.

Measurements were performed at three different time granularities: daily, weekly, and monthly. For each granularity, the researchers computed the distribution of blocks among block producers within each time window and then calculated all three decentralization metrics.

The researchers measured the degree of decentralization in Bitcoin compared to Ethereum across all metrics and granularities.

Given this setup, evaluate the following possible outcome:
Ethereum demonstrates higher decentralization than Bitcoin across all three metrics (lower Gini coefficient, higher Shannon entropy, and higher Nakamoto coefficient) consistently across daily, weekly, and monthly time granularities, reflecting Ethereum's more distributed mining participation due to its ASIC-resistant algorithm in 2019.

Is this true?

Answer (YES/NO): NO